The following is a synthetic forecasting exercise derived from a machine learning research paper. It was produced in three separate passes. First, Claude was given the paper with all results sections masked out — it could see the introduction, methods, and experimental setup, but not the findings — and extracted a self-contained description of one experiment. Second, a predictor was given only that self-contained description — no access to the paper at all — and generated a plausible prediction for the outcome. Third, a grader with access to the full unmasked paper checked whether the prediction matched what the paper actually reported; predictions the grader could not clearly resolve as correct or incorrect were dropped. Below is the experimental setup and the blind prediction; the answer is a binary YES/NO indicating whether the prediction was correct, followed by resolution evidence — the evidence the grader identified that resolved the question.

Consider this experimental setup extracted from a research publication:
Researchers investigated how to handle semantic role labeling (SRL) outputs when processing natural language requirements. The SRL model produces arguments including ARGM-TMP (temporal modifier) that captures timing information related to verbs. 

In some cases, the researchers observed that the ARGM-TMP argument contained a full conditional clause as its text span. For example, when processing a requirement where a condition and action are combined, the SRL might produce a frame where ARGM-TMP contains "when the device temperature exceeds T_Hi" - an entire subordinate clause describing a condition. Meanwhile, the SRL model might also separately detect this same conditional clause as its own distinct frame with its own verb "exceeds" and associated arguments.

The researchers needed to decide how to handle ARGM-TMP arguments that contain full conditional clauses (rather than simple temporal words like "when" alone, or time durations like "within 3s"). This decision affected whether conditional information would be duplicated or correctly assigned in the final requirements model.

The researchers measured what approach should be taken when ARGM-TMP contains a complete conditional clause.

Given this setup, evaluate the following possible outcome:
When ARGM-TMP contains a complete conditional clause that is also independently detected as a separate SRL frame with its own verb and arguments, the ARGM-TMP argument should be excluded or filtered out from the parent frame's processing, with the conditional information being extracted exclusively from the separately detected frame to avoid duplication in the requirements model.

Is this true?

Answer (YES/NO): YES